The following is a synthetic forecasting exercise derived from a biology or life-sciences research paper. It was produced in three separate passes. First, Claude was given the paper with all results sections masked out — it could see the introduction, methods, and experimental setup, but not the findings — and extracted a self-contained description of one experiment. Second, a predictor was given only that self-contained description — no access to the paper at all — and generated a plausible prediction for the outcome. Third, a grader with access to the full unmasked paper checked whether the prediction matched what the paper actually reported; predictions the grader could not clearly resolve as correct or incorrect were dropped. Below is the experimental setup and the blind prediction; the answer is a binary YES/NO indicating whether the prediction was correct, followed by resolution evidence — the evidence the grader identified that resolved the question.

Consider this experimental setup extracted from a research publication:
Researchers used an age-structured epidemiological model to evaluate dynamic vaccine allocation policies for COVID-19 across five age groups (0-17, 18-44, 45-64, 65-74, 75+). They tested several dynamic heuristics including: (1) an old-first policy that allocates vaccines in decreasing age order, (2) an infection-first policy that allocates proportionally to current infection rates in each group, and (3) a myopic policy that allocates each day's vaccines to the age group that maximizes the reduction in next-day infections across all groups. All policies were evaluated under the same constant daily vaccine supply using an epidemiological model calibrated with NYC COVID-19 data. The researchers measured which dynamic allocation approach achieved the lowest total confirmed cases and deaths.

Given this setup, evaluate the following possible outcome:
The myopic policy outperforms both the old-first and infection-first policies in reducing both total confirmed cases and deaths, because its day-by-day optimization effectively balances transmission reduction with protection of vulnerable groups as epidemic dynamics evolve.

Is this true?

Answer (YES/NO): YES